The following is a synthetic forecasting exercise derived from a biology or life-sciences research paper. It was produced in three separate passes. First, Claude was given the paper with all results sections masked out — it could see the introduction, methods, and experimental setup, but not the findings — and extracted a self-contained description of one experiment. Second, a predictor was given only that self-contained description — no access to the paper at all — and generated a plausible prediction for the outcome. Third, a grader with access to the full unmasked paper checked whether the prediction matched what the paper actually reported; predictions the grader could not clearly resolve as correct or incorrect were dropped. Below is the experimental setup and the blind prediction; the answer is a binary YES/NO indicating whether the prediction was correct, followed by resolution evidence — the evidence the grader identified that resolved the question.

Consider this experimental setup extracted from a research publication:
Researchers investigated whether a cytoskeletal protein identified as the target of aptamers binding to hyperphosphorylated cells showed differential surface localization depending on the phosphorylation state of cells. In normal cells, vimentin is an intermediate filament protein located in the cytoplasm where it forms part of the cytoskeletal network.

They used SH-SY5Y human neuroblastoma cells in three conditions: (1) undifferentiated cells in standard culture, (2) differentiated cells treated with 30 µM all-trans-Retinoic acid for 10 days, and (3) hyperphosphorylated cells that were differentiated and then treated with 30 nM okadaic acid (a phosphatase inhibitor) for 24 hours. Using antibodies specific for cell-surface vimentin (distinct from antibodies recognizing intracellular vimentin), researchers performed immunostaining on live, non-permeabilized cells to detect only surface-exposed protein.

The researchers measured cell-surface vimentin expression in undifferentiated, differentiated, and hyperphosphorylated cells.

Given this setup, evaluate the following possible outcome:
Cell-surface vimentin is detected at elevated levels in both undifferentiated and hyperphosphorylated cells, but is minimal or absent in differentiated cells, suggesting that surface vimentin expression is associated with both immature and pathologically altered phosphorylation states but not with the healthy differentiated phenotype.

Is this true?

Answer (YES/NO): NO